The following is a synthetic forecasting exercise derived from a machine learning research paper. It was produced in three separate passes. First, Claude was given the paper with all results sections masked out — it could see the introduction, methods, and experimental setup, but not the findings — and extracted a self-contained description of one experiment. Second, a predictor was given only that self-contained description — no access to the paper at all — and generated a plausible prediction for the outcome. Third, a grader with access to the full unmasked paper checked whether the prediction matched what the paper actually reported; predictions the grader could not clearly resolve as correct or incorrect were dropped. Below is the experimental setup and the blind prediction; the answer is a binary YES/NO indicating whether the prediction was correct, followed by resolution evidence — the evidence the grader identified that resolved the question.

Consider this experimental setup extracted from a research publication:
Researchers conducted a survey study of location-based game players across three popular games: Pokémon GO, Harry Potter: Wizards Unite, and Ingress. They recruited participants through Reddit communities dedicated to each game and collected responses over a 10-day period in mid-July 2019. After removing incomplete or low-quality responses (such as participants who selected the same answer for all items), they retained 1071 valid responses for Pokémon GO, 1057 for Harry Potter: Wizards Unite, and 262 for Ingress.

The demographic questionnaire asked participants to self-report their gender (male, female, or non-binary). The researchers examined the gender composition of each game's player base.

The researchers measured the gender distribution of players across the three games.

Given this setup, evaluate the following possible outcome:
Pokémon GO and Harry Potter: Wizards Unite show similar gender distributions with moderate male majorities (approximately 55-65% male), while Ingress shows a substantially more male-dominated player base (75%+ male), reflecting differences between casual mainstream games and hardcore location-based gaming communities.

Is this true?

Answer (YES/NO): NO